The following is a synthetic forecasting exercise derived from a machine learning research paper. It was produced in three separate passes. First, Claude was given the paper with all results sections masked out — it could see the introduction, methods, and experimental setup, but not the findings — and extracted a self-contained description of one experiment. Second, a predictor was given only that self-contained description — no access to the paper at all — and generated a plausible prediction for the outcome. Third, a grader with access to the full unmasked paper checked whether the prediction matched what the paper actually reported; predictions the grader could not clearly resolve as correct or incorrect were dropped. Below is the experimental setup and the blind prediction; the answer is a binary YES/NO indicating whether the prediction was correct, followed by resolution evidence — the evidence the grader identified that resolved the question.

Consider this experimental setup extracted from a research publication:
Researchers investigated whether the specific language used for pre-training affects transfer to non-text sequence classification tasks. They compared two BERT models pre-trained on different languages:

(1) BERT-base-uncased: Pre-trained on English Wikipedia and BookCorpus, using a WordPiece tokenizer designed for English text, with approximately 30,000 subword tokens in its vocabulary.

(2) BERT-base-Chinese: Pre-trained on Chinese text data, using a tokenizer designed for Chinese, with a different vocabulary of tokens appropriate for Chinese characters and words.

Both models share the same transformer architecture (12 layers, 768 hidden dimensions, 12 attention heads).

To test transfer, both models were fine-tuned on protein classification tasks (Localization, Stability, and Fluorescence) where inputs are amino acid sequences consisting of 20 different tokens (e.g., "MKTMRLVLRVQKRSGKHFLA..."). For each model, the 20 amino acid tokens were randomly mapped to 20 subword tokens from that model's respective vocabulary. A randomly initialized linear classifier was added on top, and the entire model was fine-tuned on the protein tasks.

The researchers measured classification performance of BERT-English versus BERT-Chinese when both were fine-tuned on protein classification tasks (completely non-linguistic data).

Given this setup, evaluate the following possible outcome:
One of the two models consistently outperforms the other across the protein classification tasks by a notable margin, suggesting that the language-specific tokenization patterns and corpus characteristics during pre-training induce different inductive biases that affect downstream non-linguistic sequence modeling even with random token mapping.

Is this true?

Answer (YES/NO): NO